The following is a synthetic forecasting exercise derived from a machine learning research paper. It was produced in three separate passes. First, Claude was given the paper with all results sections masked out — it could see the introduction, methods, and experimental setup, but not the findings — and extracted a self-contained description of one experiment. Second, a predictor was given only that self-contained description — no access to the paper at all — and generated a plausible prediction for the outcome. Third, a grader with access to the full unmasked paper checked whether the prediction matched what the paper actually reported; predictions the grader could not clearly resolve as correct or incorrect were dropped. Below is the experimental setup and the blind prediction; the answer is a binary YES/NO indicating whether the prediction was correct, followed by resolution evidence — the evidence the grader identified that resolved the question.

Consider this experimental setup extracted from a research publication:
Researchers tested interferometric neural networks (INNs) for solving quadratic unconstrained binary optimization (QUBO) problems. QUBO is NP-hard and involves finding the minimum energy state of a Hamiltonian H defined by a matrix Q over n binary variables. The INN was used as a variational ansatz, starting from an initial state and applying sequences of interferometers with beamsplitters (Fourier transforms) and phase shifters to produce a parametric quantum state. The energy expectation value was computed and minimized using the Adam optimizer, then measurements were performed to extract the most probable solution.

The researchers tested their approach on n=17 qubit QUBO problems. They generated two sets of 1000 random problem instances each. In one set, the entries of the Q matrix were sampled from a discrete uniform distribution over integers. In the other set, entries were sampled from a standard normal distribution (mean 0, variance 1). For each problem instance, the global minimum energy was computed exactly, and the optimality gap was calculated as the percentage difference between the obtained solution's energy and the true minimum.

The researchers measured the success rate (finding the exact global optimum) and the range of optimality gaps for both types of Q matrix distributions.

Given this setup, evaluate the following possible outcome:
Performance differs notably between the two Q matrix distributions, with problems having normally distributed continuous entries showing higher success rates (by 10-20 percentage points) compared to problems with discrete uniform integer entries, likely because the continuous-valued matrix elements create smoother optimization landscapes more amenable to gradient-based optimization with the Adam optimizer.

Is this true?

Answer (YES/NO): NO